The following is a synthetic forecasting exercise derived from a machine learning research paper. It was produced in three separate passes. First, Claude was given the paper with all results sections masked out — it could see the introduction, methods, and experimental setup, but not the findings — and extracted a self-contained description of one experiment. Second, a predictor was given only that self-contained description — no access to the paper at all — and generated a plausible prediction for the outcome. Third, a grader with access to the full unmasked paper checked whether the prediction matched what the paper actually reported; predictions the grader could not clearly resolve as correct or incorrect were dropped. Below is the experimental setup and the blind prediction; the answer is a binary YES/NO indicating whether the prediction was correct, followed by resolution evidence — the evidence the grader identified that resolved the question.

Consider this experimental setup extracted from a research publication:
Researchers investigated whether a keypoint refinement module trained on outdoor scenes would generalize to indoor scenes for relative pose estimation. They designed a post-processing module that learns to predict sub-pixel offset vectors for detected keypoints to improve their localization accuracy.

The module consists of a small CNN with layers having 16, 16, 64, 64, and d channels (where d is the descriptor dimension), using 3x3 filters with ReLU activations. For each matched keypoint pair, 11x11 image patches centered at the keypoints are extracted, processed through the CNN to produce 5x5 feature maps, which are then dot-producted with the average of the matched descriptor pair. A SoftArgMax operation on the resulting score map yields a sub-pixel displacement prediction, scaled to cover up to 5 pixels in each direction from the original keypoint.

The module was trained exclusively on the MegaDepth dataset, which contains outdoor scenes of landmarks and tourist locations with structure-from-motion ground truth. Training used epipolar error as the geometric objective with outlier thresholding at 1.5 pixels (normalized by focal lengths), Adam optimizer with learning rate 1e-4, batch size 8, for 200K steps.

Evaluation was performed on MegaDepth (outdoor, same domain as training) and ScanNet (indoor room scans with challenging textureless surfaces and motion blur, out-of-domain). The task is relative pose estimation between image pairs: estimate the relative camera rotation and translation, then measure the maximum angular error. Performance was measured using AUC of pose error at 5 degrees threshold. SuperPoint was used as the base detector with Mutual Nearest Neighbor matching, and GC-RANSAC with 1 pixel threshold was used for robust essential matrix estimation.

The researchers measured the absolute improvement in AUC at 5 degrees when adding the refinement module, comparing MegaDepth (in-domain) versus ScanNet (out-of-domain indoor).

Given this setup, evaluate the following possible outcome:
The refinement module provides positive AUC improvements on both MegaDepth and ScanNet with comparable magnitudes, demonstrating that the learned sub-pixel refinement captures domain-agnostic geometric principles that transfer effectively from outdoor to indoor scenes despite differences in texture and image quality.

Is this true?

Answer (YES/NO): NO